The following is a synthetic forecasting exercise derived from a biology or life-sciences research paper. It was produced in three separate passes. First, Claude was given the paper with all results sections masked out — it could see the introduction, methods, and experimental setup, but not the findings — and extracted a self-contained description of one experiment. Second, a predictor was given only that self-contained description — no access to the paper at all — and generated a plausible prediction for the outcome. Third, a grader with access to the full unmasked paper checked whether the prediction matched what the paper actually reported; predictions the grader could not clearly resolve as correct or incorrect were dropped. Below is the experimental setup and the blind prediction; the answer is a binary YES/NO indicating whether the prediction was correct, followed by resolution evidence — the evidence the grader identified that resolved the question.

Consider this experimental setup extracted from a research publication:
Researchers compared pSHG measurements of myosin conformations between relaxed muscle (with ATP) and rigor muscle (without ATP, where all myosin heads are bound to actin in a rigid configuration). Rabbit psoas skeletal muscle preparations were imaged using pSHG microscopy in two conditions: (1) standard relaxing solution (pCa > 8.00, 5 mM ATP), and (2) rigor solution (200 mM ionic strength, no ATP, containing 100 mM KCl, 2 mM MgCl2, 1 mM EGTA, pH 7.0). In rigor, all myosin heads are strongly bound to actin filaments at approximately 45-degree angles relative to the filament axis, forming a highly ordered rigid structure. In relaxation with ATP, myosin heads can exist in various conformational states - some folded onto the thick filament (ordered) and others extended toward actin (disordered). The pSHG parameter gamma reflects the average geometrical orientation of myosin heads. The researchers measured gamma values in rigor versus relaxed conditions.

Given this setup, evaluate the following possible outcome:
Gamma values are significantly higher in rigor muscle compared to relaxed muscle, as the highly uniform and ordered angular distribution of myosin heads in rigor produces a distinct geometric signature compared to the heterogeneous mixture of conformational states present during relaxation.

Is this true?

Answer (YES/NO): YES